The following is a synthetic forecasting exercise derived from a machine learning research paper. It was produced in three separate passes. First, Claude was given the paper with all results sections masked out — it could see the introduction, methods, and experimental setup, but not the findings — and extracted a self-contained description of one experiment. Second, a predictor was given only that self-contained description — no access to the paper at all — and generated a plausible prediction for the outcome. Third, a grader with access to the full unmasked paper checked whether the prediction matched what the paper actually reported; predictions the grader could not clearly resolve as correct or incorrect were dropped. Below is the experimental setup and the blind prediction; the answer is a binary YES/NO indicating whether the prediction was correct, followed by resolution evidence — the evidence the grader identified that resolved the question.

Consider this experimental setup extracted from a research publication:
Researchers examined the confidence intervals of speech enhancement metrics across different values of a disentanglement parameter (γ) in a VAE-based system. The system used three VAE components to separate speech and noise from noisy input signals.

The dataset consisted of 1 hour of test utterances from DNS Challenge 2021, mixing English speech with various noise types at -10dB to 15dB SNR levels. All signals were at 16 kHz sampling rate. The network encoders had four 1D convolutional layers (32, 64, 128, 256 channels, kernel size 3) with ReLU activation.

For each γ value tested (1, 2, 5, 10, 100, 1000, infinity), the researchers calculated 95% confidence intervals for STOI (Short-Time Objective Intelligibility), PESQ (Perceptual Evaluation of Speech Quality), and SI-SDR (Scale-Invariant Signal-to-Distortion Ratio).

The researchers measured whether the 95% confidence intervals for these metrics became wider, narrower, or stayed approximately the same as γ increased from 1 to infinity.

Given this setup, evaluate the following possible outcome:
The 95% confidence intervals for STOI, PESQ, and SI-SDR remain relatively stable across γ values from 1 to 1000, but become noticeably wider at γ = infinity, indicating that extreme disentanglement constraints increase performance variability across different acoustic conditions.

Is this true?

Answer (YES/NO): NO